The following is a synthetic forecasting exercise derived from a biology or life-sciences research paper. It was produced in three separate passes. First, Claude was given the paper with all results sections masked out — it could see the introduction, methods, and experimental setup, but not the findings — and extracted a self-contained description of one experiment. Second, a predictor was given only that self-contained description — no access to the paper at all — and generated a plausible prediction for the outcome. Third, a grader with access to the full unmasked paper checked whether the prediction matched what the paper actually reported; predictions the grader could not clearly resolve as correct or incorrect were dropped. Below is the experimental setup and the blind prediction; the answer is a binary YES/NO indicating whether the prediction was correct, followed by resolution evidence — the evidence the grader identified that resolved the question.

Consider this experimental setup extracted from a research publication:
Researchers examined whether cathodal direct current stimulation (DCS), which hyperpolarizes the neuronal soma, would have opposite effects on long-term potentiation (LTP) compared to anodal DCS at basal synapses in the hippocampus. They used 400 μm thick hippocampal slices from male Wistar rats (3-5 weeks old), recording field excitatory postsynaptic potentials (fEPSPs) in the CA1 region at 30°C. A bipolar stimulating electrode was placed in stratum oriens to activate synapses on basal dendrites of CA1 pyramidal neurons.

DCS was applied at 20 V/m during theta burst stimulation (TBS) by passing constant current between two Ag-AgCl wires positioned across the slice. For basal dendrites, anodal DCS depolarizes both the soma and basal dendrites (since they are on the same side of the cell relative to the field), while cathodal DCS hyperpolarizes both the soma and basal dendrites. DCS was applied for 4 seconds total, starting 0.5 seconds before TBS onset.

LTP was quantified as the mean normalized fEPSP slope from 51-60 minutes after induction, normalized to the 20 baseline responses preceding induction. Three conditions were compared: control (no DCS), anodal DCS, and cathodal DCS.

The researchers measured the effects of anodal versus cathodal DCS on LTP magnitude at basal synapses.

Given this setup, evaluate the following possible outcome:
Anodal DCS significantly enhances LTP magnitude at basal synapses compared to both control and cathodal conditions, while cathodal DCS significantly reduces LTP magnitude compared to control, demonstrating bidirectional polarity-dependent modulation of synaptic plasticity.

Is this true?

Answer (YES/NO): NO